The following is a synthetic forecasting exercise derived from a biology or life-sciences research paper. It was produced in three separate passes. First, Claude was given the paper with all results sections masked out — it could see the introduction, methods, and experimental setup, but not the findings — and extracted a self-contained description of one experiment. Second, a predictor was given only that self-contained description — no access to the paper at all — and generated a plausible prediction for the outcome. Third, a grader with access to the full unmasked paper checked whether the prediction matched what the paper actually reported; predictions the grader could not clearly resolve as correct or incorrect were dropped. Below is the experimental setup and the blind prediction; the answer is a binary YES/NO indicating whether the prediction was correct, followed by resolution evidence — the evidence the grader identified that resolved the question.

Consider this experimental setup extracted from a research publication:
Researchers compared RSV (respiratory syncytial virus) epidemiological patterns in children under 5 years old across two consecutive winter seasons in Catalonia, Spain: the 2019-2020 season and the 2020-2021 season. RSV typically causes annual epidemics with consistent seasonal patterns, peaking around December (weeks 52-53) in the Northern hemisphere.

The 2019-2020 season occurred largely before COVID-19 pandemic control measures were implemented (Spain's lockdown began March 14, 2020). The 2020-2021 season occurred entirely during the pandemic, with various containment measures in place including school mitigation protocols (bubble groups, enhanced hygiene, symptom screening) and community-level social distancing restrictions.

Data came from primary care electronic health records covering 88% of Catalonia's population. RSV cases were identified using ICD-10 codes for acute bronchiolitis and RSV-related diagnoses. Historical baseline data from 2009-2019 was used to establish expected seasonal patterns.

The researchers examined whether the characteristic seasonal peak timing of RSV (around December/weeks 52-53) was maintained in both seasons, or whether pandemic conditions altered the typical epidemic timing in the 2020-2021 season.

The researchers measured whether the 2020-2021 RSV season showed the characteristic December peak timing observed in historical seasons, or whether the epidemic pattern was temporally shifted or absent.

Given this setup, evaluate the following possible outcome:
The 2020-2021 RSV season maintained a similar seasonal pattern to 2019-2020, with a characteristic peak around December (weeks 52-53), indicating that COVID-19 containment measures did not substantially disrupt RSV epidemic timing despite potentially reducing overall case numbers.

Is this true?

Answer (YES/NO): NO